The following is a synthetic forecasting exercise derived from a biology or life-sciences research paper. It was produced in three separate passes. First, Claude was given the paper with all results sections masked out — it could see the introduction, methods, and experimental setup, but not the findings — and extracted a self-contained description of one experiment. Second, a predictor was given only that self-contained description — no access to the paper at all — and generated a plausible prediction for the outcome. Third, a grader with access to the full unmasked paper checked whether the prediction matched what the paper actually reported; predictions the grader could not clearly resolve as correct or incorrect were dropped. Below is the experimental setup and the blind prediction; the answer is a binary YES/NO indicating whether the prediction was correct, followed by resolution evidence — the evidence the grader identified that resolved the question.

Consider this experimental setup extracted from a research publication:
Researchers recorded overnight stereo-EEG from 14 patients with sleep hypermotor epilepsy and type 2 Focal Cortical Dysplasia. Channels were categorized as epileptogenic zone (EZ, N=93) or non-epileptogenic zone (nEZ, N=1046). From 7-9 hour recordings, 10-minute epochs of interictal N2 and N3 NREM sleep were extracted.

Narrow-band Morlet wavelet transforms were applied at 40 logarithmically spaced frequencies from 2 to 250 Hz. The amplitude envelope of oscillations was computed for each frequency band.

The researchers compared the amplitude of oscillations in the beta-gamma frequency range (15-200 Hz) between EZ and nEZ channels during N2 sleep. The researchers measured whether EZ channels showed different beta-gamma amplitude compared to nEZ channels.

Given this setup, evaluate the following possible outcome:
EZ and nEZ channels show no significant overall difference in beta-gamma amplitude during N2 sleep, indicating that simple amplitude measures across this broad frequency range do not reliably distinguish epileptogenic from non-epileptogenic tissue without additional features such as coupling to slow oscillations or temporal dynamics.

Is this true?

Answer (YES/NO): NO